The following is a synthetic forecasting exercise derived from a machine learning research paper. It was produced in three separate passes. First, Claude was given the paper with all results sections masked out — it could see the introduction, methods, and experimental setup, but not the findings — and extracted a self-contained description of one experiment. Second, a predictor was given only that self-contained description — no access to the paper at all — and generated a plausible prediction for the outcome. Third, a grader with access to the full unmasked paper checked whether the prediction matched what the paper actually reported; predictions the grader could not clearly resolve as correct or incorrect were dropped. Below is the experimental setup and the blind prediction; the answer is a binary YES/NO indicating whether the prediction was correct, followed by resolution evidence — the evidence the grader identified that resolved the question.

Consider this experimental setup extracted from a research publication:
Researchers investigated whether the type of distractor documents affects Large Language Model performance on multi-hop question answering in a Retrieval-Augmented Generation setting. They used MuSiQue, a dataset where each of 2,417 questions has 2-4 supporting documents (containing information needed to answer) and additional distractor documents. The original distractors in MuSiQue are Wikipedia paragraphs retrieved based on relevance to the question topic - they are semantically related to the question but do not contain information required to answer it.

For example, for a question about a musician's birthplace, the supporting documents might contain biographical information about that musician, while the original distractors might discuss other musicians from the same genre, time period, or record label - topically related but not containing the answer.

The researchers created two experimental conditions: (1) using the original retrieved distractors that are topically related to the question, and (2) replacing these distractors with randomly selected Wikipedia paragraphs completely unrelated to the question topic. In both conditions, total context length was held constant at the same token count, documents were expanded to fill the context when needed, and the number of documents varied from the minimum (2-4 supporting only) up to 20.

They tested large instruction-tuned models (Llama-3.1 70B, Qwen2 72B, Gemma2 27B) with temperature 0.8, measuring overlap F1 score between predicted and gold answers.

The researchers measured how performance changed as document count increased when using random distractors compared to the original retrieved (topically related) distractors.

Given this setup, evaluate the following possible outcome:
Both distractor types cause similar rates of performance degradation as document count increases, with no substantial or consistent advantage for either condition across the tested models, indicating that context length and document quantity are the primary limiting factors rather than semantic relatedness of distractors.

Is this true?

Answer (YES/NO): NO